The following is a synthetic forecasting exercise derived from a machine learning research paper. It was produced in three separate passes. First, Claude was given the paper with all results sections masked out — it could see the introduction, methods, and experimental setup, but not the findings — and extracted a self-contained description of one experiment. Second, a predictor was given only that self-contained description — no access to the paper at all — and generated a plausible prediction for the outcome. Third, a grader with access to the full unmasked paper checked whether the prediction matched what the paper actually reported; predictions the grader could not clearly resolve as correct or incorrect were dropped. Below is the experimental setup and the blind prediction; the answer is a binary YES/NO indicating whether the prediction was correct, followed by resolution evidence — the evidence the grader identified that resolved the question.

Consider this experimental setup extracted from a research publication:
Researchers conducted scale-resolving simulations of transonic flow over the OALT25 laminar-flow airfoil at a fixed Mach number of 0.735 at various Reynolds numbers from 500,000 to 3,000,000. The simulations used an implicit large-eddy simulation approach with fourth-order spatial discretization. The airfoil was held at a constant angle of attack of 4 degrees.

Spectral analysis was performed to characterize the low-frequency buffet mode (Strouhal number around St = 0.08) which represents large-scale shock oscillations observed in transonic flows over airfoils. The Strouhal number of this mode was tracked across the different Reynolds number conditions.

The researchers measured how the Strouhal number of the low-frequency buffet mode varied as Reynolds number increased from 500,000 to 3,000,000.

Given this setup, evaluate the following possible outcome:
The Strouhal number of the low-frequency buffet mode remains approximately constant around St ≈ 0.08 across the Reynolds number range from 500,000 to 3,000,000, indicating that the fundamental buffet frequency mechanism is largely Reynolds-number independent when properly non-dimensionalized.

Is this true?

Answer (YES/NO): YES